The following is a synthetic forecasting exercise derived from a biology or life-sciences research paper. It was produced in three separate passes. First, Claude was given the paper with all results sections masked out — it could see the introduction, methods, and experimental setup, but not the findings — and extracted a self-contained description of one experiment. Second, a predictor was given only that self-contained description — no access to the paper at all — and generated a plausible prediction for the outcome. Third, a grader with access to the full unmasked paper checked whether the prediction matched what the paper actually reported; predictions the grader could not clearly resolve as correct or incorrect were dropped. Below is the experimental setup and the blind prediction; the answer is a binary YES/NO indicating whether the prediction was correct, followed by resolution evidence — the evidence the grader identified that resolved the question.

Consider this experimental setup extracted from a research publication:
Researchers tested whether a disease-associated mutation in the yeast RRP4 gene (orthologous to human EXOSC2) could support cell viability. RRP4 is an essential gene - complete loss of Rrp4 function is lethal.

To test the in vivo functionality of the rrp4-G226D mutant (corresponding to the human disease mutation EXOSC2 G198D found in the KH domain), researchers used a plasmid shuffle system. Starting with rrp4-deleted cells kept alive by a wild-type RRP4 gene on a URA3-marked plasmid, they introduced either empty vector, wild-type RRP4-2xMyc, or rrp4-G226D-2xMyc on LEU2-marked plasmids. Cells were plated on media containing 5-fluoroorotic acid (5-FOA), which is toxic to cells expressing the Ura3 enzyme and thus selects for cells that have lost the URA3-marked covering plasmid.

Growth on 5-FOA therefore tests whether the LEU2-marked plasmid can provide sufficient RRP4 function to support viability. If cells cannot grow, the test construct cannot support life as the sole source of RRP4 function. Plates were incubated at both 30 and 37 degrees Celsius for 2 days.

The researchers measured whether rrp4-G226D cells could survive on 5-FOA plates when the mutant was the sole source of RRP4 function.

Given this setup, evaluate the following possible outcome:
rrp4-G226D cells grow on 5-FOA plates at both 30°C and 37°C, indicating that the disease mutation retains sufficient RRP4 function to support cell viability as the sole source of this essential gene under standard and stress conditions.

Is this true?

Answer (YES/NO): NO